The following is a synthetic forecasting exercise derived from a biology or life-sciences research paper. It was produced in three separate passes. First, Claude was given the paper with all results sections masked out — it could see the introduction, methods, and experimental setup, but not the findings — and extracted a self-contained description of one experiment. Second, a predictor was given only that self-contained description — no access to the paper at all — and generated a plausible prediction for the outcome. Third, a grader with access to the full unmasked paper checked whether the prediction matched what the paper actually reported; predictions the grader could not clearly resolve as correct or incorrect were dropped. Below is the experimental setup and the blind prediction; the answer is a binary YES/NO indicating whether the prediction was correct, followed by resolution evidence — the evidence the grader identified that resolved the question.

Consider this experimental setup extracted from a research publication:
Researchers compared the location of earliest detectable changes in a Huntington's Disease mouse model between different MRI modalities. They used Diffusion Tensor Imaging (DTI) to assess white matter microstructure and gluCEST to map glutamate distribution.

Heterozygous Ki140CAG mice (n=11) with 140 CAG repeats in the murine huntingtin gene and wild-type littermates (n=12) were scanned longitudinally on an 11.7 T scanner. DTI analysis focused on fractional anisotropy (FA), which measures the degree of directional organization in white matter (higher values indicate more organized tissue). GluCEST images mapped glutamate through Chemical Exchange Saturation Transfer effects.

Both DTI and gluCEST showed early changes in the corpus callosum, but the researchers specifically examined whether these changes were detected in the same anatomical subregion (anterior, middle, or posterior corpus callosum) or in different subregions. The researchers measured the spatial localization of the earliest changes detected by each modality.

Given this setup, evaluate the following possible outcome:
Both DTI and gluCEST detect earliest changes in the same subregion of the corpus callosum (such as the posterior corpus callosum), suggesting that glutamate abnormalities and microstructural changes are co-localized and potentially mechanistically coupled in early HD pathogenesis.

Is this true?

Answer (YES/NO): NO